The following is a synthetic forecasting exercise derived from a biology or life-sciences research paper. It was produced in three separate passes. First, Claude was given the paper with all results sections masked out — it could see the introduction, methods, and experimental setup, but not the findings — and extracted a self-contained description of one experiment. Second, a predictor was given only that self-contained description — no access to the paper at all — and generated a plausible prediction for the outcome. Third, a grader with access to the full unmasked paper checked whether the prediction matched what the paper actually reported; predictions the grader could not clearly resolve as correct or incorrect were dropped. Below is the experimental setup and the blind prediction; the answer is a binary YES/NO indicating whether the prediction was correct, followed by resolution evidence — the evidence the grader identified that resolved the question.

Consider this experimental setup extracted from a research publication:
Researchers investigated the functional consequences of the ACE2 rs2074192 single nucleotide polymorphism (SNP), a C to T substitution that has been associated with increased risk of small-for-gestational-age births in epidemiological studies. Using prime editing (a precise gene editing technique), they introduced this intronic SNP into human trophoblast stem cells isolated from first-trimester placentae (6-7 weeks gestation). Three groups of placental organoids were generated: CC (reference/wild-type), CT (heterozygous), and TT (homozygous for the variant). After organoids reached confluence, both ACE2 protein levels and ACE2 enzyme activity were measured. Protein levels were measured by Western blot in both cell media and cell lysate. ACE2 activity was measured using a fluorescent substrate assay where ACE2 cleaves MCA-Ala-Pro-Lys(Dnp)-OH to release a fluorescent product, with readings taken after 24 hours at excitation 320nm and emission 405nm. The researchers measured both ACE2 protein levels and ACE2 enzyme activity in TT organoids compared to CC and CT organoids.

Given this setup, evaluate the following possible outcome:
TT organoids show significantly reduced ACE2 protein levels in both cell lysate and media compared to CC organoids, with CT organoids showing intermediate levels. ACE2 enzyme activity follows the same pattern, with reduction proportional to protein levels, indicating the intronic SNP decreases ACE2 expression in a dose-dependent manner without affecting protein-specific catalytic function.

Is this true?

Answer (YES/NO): NO